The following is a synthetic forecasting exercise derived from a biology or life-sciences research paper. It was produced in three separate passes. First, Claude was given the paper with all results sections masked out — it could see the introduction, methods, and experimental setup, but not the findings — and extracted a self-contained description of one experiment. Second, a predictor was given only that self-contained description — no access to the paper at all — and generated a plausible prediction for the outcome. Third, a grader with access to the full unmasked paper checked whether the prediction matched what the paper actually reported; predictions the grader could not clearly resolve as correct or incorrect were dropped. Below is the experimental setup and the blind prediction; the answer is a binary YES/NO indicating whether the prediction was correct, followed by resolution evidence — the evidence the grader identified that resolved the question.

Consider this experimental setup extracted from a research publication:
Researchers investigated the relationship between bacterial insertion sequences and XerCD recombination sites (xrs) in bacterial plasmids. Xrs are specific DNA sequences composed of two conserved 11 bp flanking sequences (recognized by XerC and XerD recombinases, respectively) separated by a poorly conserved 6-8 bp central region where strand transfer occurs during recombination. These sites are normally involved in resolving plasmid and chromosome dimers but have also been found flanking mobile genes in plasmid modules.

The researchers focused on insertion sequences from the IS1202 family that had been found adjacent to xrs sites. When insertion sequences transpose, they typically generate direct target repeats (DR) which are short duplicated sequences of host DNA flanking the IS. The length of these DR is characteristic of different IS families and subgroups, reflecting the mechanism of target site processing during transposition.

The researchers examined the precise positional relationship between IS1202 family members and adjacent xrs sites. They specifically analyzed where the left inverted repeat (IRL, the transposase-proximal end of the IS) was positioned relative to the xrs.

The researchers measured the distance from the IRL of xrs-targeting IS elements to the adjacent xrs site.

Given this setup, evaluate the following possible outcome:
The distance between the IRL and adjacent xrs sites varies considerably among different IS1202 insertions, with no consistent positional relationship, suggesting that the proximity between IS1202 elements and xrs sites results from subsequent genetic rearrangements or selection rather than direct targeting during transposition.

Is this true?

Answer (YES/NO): NO